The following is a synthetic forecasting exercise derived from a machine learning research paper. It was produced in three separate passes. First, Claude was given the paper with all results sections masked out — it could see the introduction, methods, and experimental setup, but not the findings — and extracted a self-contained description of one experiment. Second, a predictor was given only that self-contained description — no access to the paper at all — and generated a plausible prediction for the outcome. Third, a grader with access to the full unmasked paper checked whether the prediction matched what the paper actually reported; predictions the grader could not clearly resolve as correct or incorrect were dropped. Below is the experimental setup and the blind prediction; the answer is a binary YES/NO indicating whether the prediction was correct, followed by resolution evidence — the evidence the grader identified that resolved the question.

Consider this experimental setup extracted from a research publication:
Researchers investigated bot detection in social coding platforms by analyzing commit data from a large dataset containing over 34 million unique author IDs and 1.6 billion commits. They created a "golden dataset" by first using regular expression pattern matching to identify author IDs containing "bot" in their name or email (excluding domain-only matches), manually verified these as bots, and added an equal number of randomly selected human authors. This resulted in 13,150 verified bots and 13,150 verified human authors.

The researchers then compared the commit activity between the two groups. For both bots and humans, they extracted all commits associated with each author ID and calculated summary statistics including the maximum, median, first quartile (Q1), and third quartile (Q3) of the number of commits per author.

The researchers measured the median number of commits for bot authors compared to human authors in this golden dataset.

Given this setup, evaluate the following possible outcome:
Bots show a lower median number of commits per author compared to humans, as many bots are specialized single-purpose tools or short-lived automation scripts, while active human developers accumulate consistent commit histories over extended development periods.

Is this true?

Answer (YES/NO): YES